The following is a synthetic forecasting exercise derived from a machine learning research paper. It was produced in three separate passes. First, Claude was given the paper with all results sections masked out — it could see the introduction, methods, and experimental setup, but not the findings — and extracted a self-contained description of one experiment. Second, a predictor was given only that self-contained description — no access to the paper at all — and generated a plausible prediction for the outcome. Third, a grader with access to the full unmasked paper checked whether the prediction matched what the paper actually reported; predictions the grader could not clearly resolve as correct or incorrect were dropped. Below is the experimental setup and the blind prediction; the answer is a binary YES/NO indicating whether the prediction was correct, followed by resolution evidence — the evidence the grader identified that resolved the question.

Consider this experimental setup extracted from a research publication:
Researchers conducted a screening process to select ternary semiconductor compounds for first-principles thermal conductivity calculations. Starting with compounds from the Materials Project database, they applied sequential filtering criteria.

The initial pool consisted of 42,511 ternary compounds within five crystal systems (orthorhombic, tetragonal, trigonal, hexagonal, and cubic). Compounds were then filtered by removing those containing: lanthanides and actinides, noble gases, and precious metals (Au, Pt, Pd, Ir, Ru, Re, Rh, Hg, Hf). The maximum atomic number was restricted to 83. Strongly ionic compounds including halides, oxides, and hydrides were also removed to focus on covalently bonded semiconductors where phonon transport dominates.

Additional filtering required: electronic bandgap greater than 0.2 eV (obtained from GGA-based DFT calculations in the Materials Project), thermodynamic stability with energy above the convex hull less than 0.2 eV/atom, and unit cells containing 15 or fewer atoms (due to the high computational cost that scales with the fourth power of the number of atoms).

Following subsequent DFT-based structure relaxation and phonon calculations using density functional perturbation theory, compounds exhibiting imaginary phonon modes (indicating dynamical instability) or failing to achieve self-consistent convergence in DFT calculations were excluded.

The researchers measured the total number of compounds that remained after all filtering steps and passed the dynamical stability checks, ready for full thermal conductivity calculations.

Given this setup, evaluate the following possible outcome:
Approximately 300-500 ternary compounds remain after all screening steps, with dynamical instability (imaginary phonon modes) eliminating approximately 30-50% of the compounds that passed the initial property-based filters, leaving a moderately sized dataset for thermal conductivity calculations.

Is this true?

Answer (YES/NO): NO